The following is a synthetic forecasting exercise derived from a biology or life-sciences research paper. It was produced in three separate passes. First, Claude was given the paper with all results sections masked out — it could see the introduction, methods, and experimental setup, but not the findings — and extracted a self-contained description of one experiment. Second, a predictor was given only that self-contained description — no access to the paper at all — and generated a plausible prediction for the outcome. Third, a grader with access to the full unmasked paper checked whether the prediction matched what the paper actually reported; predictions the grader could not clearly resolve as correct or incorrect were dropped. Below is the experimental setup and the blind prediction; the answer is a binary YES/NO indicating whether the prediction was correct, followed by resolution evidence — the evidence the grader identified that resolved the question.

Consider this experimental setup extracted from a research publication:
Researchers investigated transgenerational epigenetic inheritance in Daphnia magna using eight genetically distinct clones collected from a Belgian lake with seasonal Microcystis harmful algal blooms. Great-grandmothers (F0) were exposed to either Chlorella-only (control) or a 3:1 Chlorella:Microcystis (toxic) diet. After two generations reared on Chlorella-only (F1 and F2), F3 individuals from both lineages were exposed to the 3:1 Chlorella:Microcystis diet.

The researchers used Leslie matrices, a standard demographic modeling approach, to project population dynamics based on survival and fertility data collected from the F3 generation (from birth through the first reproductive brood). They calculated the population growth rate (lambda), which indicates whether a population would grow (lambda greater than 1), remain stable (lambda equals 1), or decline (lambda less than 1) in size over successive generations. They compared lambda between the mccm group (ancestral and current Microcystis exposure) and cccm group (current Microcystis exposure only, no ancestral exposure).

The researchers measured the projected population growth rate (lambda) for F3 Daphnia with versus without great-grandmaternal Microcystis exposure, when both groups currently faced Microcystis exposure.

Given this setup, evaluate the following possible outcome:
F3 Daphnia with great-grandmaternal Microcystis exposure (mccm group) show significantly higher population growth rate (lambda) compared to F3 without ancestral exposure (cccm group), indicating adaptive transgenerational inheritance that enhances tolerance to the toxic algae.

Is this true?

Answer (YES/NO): NO